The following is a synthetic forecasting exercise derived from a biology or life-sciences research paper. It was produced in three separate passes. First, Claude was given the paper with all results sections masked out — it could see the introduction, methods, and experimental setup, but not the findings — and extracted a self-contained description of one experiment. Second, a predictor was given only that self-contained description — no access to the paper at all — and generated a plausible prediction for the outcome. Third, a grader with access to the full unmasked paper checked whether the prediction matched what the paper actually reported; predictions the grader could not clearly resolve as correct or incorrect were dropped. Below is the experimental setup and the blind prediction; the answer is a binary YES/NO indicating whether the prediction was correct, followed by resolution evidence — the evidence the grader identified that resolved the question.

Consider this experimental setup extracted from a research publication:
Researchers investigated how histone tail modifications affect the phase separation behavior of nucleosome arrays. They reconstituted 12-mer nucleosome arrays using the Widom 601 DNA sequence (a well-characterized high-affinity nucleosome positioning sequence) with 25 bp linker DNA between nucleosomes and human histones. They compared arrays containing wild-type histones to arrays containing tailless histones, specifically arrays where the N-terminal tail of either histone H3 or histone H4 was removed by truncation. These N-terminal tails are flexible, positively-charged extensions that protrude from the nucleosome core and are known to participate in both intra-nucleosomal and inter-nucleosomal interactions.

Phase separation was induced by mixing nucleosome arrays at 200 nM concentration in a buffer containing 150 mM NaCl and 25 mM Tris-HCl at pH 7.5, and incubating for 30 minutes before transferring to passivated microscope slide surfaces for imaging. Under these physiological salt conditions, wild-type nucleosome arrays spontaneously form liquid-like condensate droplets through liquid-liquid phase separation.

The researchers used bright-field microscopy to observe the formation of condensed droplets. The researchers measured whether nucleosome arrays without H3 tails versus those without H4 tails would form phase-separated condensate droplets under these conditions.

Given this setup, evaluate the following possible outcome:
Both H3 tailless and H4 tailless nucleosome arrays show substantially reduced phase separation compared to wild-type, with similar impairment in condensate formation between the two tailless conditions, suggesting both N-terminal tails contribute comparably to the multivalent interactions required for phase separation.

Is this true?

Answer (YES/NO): NO